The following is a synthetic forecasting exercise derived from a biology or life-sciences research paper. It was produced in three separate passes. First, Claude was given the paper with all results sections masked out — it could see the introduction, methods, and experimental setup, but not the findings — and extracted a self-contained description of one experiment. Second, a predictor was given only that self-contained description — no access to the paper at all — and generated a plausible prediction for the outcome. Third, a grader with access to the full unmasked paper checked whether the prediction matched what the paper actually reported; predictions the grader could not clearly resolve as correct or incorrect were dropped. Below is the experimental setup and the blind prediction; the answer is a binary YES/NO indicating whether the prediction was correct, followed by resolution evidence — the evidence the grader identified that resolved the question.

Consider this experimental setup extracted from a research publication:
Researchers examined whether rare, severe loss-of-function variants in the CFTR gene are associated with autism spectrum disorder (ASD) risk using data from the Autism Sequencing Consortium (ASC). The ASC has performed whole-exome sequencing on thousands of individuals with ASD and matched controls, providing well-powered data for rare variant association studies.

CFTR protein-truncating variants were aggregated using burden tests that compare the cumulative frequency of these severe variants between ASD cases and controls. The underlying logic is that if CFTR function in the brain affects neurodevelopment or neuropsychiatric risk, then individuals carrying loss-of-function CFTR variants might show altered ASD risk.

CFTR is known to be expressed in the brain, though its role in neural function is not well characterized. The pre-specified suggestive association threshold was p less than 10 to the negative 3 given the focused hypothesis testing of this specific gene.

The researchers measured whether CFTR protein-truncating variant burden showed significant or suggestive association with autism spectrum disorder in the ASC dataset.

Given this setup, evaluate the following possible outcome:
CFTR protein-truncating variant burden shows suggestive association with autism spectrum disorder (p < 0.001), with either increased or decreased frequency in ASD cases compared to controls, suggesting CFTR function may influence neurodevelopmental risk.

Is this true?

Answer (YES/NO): NO